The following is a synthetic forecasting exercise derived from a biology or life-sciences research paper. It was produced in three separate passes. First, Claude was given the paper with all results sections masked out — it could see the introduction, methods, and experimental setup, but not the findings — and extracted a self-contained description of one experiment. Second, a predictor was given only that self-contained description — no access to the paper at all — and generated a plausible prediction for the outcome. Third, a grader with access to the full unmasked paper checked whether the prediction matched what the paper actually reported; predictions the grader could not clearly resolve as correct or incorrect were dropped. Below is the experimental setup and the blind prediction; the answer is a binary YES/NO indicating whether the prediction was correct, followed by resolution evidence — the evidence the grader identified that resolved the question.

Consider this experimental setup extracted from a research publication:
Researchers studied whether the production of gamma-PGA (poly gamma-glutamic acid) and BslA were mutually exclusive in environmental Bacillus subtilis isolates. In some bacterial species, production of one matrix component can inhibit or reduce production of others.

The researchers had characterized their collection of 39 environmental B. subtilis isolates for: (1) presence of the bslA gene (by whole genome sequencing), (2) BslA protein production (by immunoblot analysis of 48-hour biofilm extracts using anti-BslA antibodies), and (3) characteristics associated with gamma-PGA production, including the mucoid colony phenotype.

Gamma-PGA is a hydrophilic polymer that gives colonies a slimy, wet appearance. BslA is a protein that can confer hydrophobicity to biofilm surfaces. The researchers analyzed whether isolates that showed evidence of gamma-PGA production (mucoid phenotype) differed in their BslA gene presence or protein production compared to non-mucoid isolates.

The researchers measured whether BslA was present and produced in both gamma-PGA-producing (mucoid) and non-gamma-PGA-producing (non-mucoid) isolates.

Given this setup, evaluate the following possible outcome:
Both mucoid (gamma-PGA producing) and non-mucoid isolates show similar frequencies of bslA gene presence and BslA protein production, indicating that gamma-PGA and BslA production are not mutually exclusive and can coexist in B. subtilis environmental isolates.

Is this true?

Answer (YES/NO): YES